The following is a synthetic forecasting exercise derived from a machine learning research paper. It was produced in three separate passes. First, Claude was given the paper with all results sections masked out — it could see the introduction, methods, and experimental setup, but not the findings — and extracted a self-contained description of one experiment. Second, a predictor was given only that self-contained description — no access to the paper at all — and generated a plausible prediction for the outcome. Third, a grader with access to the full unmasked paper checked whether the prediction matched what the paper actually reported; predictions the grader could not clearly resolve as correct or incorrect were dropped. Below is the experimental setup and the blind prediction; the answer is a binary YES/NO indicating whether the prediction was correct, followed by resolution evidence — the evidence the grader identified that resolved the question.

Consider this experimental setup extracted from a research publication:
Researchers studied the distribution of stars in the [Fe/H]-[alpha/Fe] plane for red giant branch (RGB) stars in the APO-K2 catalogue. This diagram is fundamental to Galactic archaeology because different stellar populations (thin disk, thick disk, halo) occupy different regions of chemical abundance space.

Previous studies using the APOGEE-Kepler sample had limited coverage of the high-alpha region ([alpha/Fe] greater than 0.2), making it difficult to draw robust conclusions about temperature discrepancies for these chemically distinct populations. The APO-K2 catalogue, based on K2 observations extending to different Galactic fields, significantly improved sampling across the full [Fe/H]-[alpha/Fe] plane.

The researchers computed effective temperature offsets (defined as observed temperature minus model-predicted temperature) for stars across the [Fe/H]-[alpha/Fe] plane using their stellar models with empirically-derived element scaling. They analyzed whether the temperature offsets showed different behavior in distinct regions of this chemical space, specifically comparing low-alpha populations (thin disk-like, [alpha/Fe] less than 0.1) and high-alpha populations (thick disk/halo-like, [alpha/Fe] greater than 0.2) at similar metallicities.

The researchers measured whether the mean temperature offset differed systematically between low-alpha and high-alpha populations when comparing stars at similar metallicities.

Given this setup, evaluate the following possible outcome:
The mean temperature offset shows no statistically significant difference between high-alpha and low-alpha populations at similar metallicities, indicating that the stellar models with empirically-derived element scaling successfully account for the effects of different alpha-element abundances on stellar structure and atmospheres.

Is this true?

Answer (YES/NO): NO